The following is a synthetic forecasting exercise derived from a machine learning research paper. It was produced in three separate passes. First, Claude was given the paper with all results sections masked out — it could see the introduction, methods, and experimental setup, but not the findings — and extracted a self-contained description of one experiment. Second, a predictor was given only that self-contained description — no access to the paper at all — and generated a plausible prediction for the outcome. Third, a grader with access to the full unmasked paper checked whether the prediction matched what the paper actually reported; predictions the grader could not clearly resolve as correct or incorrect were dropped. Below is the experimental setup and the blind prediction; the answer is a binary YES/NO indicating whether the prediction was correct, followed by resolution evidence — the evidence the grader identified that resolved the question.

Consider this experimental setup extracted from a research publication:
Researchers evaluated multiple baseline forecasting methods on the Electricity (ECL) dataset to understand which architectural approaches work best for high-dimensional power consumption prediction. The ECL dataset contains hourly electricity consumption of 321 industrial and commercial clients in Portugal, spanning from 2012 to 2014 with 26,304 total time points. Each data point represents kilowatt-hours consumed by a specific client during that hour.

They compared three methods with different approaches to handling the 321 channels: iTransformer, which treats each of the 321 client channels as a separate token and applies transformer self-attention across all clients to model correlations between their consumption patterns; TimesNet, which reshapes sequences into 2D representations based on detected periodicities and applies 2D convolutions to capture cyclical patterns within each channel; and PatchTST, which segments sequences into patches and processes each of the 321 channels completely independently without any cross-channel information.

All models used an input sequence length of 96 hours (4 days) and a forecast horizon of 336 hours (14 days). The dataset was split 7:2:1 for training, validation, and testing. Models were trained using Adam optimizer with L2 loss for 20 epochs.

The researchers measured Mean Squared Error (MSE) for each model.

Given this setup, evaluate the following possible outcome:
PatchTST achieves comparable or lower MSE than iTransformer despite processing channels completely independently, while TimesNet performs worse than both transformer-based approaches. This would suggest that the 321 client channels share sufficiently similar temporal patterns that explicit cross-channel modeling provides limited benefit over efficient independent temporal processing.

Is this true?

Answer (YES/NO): NO